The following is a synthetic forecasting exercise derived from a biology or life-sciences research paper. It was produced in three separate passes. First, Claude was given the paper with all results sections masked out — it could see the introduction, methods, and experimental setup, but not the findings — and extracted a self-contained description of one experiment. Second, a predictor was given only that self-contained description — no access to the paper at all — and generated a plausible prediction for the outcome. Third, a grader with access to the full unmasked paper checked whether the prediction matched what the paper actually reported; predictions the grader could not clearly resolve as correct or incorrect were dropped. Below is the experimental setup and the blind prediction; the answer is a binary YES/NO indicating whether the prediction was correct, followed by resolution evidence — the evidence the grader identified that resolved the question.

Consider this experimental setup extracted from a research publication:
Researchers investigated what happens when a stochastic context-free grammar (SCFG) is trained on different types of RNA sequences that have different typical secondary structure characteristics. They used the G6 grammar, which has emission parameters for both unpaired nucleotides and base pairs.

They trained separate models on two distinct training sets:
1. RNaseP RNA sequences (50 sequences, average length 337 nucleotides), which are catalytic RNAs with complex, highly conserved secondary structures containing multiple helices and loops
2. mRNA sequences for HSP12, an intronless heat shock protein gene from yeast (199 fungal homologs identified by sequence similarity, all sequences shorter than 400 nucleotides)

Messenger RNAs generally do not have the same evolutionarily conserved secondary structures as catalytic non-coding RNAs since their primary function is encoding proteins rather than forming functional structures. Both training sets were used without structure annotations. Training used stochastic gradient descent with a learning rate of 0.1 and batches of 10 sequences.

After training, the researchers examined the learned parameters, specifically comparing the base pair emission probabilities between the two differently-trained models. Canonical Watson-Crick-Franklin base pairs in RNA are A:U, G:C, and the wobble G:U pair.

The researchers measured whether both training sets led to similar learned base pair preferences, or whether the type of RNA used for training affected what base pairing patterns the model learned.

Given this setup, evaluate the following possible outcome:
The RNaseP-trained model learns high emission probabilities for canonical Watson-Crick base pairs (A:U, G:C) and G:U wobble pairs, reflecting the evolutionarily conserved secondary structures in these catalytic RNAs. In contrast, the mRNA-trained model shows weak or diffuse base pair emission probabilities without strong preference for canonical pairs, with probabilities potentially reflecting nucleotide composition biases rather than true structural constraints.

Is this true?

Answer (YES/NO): NO